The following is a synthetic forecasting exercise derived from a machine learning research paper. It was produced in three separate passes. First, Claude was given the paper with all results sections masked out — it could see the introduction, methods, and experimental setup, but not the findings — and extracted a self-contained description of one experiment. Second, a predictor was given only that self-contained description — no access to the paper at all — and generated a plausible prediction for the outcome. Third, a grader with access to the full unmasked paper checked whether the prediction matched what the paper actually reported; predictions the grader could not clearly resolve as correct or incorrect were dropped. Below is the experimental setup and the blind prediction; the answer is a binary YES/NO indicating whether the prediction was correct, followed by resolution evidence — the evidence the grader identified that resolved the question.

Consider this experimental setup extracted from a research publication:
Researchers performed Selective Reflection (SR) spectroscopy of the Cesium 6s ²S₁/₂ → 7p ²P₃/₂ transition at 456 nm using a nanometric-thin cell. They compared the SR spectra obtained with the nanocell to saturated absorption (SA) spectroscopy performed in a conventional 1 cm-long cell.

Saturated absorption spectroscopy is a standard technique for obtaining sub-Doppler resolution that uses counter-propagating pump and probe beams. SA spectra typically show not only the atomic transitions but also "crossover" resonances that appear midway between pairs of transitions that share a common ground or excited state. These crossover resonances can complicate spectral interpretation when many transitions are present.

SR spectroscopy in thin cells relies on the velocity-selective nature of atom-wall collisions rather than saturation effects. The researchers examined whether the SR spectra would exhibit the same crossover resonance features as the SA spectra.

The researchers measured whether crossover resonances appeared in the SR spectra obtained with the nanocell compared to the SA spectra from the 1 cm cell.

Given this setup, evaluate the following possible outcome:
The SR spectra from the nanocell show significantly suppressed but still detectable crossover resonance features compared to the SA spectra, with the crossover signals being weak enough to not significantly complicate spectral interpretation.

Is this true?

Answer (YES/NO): NO